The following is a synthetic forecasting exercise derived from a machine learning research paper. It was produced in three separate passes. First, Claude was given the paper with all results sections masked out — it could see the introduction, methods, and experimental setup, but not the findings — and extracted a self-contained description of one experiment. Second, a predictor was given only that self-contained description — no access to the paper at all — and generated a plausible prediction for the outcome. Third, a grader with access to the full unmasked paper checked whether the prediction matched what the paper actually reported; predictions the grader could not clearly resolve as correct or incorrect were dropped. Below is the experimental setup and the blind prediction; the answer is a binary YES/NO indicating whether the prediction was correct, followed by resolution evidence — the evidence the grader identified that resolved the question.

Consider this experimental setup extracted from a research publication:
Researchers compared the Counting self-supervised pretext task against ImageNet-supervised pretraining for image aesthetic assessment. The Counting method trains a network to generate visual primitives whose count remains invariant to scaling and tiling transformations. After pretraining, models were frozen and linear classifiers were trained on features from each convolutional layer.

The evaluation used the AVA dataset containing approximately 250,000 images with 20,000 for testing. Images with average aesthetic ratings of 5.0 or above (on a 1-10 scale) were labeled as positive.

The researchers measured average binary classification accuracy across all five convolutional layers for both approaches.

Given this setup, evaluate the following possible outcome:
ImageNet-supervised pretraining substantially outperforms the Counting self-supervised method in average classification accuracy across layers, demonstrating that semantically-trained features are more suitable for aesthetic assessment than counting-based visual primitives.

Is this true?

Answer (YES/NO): YES